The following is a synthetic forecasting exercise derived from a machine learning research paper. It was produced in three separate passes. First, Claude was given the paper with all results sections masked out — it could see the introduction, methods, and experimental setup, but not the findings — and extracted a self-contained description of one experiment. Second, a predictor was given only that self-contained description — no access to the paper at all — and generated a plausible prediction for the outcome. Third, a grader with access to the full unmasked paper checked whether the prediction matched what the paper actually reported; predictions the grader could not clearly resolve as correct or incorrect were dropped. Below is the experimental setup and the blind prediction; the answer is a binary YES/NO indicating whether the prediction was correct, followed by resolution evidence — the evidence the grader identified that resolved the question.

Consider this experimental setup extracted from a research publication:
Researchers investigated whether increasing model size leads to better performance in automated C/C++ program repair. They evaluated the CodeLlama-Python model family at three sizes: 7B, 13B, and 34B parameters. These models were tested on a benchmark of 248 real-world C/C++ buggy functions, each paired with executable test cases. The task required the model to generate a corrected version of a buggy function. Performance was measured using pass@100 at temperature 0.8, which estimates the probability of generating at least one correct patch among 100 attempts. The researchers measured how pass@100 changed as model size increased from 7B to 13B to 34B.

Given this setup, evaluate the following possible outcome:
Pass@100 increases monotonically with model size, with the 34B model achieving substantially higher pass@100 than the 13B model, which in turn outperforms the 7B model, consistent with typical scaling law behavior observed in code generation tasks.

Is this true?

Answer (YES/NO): NO